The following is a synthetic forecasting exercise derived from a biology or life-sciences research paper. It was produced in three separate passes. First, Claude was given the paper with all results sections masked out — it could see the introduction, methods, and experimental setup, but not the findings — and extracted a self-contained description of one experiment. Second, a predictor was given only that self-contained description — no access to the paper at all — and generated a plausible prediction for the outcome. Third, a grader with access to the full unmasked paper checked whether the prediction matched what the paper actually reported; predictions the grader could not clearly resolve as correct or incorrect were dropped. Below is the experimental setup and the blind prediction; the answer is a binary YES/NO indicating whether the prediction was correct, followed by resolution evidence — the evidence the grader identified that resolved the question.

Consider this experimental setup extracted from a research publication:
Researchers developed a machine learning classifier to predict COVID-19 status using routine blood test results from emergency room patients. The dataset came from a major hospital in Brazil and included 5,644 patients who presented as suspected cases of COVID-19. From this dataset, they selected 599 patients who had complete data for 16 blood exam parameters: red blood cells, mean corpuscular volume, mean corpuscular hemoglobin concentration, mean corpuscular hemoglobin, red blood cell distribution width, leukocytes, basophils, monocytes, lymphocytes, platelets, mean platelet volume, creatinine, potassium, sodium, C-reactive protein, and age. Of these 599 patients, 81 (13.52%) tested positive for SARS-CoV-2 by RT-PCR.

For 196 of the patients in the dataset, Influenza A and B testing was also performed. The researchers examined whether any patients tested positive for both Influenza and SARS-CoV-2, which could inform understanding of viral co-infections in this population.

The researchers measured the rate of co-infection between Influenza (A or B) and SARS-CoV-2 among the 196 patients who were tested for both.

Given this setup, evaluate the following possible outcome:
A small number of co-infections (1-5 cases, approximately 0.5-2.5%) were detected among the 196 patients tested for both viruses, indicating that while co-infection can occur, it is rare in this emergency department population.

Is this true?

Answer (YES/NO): NO